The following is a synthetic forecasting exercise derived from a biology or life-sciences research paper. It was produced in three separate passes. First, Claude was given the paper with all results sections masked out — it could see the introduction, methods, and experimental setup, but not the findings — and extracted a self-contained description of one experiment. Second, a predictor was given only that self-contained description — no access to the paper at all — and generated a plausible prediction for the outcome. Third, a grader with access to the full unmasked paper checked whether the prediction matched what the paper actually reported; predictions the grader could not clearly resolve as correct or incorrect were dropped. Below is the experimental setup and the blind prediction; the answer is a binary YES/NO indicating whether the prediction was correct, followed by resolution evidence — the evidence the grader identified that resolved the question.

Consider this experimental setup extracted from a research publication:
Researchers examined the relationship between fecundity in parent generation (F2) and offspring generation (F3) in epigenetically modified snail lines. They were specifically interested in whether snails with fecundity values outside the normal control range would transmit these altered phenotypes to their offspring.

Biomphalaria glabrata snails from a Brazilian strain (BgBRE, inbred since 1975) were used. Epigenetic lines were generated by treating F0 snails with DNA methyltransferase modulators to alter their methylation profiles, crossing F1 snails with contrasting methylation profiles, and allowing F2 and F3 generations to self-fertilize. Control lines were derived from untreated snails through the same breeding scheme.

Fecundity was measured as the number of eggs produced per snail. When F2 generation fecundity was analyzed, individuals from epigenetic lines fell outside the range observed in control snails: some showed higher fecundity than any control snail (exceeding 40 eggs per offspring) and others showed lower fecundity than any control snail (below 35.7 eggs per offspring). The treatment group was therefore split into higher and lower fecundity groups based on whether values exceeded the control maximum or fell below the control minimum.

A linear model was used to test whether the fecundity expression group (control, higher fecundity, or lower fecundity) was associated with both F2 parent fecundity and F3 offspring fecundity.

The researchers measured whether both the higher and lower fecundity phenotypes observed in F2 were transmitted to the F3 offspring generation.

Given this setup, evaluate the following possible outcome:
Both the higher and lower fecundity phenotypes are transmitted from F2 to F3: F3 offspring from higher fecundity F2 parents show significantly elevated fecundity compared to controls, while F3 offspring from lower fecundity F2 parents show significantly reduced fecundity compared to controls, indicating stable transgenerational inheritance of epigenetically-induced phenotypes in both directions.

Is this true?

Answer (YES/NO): NO